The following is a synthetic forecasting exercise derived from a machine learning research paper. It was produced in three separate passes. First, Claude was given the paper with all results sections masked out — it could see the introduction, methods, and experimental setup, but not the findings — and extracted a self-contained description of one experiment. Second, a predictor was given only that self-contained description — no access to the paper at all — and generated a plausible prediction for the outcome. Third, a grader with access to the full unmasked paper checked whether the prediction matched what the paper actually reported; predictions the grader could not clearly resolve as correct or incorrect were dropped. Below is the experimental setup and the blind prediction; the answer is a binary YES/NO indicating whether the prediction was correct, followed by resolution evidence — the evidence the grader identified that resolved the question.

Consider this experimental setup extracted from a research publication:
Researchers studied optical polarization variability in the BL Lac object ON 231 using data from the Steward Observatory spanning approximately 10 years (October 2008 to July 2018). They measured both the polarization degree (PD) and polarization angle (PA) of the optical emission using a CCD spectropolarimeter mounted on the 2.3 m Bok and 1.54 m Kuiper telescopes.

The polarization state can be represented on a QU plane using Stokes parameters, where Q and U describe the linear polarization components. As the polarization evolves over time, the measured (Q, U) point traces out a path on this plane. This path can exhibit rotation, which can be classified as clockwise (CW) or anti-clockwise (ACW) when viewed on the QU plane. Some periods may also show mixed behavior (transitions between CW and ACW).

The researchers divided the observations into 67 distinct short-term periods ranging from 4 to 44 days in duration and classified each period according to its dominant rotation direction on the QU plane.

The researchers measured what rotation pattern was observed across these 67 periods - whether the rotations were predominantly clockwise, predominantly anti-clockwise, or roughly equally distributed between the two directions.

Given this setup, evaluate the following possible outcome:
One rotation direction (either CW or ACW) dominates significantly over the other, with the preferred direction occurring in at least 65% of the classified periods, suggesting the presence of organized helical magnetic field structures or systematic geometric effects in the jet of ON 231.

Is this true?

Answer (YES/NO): NO